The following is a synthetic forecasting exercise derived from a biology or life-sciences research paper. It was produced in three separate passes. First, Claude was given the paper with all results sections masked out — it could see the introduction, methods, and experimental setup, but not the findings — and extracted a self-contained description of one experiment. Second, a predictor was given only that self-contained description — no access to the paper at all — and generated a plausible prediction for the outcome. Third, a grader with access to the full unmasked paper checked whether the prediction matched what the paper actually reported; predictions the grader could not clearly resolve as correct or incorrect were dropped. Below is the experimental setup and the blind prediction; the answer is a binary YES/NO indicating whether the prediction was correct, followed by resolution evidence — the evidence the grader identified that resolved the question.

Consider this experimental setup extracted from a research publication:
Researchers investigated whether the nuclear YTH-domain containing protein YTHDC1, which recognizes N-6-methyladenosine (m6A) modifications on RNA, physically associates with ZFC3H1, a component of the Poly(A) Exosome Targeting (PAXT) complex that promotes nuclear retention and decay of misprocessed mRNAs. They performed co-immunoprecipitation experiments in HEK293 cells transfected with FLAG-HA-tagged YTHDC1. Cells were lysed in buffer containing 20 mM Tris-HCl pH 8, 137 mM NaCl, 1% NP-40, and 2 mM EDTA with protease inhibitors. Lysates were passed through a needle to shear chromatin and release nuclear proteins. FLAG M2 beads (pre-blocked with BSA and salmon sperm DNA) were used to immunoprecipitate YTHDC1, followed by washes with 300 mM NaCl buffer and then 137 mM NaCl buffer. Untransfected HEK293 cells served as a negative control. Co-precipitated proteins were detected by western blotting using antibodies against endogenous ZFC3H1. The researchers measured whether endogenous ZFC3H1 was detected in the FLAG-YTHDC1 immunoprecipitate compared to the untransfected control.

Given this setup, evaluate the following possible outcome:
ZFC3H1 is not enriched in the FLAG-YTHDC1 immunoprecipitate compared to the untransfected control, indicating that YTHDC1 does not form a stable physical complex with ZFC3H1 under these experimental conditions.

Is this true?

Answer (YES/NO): NO